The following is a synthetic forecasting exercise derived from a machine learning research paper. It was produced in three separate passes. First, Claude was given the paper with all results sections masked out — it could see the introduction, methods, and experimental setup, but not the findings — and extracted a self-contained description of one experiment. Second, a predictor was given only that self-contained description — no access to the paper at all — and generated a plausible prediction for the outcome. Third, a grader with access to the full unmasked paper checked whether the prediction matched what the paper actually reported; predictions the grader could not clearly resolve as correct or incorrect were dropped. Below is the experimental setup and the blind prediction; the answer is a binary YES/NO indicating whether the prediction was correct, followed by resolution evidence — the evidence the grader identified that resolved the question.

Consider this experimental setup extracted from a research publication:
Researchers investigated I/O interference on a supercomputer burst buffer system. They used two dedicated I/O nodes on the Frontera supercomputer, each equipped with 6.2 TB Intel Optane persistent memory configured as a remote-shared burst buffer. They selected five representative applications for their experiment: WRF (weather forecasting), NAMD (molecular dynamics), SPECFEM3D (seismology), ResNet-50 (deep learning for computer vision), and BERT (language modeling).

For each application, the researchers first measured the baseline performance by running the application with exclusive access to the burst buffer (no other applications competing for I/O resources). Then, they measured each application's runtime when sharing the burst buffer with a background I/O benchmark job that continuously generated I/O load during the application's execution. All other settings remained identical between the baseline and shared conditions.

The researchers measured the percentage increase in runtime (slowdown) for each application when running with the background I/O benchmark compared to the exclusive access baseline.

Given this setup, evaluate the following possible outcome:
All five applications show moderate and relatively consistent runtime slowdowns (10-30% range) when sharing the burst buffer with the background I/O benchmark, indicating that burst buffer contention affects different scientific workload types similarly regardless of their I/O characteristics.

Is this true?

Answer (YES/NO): NO